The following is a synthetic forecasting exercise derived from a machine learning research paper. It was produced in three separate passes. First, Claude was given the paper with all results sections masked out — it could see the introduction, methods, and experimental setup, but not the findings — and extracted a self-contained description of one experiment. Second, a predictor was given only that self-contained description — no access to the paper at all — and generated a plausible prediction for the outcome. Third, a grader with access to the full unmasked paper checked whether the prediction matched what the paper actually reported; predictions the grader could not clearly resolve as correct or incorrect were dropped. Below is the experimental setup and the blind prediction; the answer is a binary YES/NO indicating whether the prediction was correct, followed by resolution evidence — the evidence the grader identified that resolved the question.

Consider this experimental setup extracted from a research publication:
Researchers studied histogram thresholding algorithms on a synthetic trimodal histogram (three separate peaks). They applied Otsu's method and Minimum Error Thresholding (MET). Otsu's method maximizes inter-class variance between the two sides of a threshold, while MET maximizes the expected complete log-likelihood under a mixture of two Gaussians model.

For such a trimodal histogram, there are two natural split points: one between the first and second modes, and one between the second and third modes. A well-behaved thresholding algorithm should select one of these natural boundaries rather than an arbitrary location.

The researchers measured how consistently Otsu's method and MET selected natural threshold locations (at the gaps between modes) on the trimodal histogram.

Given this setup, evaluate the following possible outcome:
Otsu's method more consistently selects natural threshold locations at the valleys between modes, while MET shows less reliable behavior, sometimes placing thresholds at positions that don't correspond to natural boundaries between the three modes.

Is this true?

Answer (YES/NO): NO